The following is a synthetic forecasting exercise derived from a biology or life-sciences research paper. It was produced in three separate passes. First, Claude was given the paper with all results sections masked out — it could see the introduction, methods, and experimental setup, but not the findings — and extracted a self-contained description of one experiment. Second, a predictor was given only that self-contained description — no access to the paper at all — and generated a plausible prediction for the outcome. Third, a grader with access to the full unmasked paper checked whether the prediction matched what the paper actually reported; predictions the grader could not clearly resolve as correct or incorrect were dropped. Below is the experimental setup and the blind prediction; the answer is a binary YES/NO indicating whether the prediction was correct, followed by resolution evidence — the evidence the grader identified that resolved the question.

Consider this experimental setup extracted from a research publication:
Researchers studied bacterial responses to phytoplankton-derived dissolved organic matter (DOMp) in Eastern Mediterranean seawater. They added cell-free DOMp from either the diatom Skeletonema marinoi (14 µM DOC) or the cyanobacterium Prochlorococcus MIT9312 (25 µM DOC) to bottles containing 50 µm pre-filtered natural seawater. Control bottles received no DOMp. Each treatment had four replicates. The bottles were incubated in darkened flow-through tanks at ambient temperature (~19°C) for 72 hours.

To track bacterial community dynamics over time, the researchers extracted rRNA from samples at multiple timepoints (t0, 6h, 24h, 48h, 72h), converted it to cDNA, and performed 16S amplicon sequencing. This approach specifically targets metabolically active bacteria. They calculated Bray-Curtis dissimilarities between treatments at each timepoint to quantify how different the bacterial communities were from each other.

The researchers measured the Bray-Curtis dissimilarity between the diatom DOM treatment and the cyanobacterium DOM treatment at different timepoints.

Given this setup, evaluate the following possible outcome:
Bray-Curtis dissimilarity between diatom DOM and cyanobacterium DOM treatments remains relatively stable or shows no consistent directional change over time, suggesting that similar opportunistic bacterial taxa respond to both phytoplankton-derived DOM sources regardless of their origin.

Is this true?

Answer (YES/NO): NO